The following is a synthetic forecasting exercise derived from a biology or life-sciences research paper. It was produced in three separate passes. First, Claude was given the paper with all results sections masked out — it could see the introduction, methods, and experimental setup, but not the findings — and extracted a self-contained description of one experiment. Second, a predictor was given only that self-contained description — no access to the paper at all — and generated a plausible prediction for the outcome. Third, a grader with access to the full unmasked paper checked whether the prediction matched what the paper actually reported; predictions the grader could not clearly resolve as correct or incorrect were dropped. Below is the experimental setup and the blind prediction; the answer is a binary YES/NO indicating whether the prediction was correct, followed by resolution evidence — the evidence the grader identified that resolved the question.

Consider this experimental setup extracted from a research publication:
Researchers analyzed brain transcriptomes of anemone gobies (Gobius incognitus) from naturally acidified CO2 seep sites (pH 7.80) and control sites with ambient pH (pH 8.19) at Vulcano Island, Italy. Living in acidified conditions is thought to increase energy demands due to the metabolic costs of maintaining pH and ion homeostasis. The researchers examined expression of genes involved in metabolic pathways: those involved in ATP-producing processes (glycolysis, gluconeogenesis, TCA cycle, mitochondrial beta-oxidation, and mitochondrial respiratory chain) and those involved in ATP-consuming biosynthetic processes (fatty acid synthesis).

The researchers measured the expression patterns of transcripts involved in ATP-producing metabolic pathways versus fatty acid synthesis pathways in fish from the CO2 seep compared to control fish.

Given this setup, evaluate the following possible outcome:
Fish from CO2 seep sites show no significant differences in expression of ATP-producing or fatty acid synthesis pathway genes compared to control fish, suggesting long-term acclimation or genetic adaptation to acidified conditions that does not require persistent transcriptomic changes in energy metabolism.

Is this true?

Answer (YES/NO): NO